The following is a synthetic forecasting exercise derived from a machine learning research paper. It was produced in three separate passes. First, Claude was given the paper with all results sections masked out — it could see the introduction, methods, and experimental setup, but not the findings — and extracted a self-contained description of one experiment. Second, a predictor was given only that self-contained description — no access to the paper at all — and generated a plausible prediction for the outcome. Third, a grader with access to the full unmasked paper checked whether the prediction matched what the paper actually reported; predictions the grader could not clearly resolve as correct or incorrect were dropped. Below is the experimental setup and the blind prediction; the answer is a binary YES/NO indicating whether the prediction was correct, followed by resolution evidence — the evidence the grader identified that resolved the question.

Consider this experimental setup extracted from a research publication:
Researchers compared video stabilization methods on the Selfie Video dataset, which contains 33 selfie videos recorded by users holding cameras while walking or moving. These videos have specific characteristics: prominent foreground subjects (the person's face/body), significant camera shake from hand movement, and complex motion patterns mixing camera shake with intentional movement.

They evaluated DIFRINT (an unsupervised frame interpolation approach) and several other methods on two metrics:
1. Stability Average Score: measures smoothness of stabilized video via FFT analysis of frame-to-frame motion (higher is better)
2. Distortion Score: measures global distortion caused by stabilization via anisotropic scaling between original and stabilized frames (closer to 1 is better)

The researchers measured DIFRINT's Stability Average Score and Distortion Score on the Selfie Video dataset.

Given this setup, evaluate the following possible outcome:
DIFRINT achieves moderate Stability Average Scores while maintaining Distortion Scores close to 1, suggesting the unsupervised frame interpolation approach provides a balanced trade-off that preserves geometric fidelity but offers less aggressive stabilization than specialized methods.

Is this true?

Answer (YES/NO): NO